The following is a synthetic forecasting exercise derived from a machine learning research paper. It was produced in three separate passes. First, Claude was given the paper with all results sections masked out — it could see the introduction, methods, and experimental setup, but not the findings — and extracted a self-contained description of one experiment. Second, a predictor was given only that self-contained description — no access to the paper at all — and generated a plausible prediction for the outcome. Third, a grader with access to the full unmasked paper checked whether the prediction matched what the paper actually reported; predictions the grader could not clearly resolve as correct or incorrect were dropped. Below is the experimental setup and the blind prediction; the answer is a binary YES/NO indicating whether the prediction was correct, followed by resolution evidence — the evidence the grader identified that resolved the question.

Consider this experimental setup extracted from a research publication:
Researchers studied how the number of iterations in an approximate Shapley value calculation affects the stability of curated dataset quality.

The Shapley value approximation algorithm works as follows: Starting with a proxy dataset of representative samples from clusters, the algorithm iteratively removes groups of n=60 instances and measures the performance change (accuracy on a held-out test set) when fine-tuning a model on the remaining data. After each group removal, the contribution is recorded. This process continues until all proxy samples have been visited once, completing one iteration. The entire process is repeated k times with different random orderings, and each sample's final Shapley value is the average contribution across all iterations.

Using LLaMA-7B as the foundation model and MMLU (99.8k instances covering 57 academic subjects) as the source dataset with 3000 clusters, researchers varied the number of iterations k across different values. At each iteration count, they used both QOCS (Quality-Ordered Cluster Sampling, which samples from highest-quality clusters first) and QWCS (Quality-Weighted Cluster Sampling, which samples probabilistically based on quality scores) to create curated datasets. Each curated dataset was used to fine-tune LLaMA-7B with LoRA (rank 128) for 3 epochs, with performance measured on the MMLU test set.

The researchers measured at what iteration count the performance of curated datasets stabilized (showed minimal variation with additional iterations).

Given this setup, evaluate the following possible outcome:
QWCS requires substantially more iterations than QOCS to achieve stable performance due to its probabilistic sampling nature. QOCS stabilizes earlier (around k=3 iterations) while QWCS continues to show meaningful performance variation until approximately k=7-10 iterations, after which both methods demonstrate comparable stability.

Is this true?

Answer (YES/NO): NO